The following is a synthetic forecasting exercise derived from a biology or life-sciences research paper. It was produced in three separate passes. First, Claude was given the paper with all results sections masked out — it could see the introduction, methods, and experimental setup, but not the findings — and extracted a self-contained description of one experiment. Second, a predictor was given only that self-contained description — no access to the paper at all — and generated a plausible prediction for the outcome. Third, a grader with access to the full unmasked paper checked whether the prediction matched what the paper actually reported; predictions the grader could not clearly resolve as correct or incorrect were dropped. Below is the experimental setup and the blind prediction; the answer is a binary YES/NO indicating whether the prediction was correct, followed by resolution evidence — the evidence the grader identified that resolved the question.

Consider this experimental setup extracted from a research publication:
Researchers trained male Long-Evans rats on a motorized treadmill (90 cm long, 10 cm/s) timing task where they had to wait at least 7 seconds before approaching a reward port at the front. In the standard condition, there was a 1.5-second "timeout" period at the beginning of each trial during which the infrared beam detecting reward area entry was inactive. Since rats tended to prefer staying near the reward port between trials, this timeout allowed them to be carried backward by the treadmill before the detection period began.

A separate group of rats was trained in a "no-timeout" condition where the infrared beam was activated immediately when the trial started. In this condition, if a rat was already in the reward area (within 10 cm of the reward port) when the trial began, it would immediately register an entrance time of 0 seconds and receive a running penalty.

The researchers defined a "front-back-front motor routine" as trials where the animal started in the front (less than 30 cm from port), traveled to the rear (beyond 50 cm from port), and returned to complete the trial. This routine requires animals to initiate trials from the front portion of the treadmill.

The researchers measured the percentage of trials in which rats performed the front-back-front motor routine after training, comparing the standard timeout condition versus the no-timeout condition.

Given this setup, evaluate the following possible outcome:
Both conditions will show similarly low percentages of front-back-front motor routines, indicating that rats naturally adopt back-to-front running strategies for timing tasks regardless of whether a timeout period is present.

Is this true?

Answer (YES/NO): NO